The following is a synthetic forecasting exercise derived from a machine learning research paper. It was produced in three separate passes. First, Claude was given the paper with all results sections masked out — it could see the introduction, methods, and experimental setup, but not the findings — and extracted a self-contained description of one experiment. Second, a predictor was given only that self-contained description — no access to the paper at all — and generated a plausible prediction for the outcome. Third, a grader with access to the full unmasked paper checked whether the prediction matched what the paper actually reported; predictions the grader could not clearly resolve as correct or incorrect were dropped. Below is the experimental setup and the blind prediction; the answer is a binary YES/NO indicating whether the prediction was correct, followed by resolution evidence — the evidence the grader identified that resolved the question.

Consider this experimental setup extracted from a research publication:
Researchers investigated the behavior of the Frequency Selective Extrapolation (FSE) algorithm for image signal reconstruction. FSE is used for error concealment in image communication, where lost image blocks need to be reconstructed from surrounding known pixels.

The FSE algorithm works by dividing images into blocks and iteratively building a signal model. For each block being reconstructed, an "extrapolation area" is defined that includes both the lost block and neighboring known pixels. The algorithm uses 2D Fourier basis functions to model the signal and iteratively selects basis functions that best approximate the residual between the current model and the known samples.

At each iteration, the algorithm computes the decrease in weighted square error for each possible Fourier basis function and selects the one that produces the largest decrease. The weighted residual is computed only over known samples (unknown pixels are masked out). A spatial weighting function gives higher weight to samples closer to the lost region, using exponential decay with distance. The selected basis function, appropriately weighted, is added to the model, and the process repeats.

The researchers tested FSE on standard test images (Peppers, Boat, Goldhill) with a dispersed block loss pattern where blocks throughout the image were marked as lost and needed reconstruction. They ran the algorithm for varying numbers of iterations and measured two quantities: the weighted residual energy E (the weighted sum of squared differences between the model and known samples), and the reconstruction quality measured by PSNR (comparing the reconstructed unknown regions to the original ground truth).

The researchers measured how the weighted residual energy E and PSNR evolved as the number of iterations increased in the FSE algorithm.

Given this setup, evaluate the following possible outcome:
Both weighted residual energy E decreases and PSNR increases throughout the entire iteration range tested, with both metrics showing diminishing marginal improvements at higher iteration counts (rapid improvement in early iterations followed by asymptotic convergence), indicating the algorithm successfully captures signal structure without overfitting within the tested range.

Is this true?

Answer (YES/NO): NO